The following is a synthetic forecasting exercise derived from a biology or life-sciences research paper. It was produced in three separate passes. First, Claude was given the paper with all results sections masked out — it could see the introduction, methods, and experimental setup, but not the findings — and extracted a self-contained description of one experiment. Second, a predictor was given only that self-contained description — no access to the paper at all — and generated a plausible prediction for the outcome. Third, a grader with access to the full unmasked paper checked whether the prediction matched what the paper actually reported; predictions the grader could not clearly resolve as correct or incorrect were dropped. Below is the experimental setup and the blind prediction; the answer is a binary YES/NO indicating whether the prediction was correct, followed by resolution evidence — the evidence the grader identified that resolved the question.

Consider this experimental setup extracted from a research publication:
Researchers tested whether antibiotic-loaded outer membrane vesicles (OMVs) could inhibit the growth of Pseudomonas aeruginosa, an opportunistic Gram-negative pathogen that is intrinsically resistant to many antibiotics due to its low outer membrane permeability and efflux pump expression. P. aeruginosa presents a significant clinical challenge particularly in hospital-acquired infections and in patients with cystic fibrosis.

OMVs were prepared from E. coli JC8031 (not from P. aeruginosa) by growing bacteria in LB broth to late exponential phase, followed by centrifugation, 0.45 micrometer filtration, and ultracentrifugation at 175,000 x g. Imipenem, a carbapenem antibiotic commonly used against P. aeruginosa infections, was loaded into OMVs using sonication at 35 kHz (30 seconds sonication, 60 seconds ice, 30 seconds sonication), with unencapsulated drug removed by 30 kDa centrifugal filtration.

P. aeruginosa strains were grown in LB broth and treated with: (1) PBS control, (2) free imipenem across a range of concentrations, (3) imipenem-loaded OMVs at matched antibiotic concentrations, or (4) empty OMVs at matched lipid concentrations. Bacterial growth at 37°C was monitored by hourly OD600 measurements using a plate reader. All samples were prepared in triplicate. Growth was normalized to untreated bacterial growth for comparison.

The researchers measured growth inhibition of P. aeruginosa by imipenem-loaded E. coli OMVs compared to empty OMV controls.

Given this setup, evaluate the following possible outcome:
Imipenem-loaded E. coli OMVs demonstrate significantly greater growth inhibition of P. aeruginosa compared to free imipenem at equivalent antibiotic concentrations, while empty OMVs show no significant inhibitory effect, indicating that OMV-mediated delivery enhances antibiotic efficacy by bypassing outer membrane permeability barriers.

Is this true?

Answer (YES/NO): NO